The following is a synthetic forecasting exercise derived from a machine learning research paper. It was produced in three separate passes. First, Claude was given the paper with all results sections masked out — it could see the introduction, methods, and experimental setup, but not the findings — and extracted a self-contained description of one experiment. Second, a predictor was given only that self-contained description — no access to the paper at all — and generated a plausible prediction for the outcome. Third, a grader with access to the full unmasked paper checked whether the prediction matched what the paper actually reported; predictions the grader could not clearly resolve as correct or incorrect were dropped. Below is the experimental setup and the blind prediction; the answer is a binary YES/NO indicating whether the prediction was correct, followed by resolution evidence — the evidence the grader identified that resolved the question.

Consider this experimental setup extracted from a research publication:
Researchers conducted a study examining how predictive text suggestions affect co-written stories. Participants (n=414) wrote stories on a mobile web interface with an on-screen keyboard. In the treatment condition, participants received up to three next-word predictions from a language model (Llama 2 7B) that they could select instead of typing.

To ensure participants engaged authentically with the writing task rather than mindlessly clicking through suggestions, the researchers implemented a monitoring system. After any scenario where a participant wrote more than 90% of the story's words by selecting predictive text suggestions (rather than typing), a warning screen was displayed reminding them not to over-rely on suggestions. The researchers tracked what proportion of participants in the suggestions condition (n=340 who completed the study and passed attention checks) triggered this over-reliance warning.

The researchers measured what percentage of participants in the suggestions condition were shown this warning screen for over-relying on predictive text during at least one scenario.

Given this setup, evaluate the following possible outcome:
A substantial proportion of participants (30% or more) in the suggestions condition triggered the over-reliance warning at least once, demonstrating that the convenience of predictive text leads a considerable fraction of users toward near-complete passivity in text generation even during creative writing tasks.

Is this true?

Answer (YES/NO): NO